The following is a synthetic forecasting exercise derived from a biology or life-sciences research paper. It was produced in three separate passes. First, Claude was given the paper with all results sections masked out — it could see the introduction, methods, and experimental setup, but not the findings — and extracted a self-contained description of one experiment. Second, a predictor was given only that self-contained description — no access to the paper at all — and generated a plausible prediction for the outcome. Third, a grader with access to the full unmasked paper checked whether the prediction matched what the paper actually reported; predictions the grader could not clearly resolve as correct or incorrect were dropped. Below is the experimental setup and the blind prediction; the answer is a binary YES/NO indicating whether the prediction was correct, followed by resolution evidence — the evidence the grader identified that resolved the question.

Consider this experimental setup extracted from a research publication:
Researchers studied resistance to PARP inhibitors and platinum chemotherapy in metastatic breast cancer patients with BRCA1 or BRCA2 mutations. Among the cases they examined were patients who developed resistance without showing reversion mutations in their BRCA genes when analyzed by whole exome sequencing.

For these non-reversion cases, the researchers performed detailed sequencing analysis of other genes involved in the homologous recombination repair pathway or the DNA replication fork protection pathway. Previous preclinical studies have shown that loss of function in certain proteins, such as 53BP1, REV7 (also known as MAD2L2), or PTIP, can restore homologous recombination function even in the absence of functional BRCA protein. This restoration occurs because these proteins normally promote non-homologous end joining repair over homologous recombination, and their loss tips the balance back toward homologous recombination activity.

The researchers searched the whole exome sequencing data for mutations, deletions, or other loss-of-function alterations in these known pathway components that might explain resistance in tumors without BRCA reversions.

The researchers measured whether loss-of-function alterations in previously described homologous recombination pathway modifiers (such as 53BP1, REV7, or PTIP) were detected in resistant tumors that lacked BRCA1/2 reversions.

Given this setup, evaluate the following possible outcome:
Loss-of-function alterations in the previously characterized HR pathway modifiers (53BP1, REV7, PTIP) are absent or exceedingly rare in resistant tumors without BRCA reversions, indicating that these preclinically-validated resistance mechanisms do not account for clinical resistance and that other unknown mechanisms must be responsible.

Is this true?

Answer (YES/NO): NO